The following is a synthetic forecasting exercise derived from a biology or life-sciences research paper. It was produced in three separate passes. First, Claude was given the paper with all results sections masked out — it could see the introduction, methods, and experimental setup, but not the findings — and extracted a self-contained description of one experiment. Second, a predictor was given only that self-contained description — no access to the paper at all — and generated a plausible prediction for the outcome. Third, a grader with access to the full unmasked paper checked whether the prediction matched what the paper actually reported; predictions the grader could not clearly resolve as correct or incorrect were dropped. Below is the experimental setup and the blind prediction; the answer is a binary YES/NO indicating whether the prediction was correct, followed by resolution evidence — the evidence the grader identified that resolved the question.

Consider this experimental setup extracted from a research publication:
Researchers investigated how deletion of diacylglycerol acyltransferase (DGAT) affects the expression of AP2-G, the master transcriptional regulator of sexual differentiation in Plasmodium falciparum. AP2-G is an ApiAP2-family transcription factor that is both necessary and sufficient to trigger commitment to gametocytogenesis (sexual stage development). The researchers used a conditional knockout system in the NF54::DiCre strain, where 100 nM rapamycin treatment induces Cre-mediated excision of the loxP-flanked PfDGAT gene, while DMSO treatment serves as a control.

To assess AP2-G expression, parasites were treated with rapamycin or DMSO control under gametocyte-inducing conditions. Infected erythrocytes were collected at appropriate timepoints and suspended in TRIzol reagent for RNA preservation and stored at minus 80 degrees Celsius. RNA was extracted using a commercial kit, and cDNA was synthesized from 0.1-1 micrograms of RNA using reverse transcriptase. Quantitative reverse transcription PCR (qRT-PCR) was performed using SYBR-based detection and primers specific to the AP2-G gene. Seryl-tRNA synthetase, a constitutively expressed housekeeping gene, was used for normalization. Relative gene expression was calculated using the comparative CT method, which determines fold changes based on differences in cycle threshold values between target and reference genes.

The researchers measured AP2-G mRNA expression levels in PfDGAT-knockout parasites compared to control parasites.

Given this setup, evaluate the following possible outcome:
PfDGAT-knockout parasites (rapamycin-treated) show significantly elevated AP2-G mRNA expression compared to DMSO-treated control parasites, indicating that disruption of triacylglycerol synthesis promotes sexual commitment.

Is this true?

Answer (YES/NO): NO